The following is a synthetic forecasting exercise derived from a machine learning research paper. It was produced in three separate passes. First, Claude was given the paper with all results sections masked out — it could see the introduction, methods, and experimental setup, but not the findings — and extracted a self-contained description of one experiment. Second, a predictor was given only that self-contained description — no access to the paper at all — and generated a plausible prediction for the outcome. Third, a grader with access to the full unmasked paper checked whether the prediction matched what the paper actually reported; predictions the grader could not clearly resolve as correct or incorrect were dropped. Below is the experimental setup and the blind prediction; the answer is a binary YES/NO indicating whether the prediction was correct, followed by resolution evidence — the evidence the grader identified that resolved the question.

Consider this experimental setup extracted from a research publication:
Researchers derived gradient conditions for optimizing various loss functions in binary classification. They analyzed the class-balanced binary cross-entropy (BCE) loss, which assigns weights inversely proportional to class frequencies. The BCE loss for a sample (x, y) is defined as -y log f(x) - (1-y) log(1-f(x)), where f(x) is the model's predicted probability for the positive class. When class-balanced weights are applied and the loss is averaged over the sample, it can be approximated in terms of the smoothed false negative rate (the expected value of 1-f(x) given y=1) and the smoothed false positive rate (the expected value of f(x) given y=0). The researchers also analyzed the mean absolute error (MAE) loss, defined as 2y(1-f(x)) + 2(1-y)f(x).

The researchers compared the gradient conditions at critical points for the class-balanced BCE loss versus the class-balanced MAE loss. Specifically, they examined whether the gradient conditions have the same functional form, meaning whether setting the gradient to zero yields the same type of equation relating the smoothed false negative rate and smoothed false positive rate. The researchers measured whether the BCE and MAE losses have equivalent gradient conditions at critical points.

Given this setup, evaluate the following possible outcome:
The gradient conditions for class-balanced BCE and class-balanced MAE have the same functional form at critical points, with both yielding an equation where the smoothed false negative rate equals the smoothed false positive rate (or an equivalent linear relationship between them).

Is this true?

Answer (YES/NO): NO